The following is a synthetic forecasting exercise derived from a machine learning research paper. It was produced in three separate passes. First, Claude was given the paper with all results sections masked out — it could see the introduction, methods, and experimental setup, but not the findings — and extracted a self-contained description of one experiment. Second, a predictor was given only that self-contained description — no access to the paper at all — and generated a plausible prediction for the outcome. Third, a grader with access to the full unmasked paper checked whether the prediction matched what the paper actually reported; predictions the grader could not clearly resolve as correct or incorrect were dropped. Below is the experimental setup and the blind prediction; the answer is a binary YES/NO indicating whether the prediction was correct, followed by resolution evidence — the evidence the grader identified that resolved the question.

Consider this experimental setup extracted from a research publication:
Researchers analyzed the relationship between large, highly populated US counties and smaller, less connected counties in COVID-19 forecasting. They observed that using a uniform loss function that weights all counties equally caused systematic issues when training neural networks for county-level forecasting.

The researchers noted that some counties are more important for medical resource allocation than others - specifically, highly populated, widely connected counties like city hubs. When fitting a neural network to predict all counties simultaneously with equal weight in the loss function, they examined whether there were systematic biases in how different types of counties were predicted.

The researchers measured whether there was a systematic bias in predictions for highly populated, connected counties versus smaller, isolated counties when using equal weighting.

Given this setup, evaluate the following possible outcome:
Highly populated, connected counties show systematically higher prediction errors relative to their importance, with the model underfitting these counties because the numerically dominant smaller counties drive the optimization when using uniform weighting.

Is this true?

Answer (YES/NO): NO